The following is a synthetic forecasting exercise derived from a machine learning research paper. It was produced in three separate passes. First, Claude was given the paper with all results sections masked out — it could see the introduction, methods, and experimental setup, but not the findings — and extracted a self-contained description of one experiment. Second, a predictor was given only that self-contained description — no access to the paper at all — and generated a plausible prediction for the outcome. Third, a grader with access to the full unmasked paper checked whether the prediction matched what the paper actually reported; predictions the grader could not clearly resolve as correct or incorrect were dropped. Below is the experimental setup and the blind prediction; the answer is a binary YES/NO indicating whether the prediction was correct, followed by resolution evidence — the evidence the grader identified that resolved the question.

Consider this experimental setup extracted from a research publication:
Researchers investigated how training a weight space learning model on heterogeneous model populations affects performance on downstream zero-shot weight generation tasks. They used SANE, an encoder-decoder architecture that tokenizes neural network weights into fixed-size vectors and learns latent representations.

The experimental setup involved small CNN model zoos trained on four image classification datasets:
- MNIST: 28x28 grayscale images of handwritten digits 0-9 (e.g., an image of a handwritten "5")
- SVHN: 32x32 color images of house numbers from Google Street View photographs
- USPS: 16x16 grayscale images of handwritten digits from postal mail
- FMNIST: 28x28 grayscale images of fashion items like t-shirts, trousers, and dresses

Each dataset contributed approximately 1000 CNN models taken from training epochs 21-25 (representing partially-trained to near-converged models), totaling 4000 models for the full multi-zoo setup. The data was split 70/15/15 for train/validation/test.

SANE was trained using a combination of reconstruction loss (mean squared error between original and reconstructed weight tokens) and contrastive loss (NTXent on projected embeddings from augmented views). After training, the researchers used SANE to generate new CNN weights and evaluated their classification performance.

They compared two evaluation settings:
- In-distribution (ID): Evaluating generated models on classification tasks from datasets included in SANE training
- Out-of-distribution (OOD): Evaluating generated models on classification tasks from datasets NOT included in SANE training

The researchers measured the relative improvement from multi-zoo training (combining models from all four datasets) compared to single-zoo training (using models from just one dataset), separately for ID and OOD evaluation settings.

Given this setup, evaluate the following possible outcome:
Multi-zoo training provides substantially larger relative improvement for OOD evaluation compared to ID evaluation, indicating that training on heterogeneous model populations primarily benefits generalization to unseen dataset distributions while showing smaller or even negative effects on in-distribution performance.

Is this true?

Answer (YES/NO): NO